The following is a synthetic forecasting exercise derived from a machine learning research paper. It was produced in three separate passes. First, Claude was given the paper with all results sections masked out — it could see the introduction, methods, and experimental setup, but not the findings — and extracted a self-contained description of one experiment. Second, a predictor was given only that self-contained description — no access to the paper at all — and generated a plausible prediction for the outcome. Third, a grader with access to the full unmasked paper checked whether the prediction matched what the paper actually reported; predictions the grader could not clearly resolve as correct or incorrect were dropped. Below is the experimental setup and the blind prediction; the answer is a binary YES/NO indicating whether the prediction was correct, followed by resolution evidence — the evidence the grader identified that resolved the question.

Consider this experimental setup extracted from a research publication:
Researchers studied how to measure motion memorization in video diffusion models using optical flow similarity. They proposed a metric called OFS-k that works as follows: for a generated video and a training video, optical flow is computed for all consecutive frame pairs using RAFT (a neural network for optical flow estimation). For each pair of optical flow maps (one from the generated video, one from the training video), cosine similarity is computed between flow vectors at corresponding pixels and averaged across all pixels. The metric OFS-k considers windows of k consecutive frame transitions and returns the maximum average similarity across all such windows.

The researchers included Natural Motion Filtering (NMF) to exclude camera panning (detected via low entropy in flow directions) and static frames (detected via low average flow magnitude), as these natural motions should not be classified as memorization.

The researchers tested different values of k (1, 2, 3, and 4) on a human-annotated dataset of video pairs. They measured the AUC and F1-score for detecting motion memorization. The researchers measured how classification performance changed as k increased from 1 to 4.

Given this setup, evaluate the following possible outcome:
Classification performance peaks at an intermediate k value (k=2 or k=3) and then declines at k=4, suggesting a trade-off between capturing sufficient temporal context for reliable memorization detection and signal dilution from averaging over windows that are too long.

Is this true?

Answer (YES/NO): YES